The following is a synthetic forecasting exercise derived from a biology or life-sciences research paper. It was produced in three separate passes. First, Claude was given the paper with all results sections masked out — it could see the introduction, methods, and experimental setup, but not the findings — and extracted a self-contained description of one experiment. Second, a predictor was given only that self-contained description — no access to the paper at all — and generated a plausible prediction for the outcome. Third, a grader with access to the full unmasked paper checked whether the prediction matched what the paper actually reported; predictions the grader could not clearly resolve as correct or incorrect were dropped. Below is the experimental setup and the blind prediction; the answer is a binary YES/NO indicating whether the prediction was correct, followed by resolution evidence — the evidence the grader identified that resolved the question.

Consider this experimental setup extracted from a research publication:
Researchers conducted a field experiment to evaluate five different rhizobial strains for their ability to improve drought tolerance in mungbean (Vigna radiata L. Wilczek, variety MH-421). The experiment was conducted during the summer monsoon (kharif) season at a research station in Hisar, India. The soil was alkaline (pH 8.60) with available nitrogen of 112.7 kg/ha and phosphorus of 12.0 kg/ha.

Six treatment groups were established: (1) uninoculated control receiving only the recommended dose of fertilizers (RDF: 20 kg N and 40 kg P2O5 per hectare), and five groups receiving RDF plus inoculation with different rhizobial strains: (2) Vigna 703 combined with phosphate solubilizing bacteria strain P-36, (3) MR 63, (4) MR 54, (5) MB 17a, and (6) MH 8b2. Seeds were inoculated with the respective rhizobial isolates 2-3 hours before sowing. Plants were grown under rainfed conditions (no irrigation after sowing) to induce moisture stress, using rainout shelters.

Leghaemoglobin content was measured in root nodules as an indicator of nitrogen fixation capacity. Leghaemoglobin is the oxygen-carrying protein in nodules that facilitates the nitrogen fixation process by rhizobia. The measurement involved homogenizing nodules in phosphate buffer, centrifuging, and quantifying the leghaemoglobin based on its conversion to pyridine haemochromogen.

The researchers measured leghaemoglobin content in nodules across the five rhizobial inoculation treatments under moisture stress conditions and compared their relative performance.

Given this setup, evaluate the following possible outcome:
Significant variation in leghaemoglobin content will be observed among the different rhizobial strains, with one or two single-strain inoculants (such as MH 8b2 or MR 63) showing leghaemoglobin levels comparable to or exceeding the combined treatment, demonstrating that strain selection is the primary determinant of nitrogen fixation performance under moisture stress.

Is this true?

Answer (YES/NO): NO